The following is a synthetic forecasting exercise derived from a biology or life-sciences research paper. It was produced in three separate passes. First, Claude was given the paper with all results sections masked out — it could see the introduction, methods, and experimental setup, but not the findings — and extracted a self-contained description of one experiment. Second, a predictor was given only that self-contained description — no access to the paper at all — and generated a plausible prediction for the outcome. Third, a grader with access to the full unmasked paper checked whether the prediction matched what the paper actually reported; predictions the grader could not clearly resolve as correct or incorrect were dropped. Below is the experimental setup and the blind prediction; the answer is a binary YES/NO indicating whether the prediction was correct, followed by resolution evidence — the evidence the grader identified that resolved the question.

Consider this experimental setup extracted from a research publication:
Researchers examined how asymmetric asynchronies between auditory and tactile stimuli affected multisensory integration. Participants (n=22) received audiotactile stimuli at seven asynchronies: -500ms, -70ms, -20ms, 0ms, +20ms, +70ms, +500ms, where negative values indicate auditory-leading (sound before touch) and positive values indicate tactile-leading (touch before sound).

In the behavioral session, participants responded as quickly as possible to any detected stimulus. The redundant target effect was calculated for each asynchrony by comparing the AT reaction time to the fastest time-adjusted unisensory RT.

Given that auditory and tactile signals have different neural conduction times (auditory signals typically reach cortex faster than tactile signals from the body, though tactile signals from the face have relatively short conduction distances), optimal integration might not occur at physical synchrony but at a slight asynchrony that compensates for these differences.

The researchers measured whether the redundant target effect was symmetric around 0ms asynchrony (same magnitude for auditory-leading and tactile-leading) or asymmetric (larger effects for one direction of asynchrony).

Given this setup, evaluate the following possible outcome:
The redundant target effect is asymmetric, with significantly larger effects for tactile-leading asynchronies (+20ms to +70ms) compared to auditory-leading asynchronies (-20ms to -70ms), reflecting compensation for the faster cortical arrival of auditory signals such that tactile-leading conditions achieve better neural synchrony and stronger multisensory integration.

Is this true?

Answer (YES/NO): NO